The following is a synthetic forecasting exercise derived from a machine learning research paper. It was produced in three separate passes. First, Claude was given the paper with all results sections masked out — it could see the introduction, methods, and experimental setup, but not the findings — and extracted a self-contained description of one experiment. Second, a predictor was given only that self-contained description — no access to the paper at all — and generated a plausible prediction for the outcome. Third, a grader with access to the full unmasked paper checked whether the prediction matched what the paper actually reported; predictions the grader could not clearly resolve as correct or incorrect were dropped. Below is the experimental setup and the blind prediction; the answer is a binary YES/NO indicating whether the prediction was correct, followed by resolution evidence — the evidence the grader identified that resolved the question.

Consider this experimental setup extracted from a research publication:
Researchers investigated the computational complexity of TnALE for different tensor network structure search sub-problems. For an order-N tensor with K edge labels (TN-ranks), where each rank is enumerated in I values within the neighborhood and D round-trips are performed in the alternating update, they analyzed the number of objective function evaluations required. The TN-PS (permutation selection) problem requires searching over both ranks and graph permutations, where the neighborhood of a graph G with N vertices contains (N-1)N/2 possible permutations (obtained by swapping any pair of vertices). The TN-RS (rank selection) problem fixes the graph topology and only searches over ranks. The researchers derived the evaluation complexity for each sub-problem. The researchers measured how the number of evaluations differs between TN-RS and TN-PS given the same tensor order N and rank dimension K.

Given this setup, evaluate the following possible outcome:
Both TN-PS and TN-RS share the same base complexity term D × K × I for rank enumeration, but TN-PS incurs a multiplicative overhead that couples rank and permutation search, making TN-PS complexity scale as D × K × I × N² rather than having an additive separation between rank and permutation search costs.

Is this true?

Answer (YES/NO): NO